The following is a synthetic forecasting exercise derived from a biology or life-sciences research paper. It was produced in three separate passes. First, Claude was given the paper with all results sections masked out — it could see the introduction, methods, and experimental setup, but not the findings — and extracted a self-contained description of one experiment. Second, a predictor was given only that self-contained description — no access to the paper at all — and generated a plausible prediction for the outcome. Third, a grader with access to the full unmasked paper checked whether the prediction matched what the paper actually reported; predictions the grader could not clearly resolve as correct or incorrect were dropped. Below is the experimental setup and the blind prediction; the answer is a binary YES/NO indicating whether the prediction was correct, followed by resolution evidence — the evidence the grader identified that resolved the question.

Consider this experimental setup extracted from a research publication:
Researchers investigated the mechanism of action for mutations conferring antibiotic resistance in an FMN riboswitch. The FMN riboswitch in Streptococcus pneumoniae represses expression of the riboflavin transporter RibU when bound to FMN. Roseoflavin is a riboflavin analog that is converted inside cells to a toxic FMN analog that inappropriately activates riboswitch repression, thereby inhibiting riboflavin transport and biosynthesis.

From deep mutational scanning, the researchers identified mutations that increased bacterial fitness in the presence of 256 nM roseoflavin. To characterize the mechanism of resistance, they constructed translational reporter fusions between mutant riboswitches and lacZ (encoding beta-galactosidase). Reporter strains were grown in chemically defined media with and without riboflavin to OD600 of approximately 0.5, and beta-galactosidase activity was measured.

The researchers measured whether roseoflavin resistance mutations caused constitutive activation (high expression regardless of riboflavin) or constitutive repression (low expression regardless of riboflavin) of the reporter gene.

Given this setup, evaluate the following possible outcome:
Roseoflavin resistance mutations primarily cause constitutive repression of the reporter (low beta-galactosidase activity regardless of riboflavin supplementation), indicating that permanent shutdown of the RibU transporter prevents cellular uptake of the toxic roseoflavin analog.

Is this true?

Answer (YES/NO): YES